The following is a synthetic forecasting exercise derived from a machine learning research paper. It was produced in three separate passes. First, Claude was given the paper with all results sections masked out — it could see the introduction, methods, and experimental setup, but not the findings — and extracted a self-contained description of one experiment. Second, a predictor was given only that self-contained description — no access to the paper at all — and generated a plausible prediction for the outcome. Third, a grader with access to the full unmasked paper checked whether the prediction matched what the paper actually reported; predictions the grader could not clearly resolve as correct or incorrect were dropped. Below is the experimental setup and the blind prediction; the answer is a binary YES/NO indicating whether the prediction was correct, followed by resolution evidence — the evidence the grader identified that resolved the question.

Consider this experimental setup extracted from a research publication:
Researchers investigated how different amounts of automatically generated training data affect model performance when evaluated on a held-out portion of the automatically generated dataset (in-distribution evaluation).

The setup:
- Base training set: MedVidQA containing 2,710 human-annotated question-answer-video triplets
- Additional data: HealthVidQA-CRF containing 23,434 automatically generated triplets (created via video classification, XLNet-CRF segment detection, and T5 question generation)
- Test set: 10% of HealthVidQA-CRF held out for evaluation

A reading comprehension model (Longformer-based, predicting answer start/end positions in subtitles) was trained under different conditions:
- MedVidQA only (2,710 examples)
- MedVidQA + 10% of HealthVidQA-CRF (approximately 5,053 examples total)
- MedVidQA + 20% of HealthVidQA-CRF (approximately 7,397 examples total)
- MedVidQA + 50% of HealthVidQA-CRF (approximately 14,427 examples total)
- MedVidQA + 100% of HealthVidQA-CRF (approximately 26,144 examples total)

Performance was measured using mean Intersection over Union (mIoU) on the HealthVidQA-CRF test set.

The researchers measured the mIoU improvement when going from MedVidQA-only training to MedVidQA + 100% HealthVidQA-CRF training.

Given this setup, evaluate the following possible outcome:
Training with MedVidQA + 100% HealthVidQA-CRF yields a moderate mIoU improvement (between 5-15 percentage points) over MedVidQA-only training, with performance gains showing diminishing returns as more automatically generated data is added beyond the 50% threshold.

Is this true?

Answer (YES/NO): NO